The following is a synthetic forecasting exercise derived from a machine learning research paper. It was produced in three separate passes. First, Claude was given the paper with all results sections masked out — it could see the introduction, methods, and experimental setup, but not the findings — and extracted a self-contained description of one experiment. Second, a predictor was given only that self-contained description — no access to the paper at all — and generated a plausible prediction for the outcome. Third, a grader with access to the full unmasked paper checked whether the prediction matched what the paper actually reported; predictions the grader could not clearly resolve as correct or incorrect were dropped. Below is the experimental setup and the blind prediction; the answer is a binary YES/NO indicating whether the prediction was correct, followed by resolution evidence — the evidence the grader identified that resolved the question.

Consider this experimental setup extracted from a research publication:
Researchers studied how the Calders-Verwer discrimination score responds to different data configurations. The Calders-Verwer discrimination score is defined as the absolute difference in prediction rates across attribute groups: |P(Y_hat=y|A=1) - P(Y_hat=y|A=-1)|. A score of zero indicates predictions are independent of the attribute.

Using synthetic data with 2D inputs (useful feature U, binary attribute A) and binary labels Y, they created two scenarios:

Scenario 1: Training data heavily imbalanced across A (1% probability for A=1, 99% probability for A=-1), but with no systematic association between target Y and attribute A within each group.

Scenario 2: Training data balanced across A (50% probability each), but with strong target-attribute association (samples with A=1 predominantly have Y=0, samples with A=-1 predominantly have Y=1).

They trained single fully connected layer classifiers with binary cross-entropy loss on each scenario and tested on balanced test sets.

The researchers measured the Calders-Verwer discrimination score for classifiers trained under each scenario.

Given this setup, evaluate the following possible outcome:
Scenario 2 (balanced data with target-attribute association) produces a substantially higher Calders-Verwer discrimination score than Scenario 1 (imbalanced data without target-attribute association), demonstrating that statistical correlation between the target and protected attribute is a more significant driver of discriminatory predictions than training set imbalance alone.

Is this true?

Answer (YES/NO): YES